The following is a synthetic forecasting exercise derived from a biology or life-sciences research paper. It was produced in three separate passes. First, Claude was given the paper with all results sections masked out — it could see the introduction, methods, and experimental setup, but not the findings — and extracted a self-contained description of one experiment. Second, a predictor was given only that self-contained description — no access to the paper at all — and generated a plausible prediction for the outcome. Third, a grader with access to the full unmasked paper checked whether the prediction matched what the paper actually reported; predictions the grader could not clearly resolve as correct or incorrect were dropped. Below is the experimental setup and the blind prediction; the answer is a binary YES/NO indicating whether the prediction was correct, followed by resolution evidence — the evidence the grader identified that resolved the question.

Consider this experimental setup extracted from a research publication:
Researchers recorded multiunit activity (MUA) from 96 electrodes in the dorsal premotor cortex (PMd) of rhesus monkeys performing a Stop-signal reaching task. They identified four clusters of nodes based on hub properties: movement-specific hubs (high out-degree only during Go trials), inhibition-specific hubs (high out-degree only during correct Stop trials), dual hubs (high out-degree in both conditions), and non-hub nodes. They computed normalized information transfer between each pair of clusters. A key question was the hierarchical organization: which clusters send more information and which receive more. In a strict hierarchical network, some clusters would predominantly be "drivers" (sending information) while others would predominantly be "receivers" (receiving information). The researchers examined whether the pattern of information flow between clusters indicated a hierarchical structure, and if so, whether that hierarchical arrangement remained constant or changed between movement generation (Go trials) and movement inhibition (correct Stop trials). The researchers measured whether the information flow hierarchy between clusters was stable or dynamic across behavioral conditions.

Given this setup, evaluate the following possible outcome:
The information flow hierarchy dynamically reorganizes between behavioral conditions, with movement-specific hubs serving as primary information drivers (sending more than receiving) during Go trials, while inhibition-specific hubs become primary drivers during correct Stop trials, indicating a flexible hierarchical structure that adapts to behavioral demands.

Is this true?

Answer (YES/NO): NO